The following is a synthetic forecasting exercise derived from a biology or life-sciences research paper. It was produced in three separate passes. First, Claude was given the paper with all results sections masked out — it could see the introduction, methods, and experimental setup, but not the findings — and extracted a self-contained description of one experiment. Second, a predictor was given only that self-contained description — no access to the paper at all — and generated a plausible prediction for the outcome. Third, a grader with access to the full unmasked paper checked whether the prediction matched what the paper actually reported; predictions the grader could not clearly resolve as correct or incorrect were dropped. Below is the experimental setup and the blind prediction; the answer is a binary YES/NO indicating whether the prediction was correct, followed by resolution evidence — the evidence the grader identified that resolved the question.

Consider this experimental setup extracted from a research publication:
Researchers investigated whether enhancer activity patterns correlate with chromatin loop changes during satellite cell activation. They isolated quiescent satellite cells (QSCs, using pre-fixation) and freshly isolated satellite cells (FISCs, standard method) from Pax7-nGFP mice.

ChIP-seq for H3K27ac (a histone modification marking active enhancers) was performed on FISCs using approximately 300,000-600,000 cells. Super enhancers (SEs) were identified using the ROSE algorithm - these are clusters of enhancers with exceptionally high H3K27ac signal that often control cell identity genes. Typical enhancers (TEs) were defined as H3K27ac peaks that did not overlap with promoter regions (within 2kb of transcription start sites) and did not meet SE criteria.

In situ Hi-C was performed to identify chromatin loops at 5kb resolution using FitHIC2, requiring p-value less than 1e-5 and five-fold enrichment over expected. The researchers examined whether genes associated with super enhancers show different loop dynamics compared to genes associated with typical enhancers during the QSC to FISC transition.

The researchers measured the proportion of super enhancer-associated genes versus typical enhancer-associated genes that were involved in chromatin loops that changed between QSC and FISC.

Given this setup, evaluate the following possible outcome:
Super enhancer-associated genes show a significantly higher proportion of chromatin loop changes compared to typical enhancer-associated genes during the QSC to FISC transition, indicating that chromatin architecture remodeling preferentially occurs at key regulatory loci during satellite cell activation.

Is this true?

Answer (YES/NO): YES